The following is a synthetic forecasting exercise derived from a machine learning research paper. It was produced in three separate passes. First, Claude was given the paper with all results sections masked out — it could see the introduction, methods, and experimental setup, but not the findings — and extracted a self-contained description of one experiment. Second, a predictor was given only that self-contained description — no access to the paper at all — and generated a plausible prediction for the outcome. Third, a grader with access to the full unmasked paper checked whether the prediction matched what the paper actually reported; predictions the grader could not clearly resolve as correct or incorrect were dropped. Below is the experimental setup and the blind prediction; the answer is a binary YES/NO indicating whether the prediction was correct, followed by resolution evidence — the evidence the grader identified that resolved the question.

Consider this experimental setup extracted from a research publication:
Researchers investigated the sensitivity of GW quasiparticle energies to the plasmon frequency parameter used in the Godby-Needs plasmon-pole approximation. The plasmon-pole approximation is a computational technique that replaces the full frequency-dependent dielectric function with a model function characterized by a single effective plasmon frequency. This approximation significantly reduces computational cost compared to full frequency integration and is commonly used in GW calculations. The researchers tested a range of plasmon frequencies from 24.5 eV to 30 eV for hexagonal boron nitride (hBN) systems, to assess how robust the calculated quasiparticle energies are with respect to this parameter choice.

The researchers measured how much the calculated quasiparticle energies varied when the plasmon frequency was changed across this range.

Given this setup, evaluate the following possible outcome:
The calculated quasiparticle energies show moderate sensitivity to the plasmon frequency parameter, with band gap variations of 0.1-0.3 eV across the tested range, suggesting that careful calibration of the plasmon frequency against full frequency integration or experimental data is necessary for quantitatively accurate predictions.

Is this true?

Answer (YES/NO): NO